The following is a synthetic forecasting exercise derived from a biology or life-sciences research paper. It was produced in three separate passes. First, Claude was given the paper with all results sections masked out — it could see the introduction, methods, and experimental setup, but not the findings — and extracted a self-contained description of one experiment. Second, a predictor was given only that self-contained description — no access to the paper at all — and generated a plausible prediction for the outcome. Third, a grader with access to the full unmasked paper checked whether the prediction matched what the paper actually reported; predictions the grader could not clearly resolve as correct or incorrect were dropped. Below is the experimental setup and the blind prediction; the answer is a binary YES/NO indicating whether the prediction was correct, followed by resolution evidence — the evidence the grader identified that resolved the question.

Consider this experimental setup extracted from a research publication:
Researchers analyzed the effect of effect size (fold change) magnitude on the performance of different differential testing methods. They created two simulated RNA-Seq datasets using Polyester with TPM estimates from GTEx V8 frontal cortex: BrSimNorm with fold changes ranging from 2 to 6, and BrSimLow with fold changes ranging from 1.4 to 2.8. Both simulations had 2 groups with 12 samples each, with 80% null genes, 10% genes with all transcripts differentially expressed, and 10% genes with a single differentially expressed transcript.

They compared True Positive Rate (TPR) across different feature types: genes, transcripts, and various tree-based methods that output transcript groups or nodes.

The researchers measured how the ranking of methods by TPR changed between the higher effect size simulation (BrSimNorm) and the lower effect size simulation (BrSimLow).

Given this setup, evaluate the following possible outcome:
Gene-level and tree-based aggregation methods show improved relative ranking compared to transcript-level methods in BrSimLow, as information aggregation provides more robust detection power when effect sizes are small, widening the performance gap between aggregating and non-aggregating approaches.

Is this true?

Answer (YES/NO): NO